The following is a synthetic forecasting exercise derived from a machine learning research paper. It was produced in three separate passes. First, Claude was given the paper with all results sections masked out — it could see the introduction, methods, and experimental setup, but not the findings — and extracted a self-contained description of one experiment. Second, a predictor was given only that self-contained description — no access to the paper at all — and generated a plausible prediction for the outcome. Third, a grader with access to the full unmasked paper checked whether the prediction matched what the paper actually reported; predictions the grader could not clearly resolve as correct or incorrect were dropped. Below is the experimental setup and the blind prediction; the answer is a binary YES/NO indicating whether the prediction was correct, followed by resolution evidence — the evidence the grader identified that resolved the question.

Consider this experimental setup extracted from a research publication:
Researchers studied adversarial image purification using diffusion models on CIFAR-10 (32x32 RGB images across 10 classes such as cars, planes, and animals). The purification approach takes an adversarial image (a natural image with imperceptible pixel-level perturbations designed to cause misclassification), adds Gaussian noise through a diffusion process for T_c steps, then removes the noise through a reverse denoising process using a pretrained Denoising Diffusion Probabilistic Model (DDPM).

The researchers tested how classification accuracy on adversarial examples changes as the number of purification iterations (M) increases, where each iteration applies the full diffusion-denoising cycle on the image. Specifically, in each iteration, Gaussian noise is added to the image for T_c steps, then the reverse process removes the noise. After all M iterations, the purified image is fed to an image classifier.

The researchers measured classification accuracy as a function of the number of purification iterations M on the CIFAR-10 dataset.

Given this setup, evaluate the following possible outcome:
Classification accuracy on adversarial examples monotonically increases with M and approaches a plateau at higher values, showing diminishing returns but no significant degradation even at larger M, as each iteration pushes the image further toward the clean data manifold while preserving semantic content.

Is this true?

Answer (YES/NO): NO